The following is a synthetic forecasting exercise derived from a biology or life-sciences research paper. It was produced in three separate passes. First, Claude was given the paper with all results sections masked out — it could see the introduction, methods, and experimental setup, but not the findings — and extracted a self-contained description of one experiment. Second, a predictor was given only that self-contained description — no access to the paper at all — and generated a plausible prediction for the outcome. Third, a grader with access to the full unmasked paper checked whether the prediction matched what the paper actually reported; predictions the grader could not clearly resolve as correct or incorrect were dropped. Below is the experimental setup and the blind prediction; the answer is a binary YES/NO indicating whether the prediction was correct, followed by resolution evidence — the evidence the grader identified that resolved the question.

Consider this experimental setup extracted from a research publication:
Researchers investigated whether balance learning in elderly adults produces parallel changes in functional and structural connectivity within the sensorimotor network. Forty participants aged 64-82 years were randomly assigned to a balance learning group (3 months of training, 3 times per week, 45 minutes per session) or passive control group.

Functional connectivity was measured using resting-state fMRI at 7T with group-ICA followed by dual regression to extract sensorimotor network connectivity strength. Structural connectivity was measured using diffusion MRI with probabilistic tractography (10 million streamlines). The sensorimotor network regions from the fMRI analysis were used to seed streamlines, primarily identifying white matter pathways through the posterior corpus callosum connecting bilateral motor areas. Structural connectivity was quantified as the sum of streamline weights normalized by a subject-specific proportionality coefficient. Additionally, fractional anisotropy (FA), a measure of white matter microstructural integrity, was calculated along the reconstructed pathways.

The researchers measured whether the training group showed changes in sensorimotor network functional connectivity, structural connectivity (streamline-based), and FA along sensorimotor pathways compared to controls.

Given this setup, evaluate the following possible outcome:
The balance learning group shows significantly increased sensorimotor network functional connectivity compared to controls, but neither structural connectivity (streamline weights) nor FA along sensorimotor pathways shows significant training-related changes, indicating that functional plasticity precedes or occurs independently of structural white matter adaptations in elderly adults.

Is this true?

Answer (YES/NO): YES